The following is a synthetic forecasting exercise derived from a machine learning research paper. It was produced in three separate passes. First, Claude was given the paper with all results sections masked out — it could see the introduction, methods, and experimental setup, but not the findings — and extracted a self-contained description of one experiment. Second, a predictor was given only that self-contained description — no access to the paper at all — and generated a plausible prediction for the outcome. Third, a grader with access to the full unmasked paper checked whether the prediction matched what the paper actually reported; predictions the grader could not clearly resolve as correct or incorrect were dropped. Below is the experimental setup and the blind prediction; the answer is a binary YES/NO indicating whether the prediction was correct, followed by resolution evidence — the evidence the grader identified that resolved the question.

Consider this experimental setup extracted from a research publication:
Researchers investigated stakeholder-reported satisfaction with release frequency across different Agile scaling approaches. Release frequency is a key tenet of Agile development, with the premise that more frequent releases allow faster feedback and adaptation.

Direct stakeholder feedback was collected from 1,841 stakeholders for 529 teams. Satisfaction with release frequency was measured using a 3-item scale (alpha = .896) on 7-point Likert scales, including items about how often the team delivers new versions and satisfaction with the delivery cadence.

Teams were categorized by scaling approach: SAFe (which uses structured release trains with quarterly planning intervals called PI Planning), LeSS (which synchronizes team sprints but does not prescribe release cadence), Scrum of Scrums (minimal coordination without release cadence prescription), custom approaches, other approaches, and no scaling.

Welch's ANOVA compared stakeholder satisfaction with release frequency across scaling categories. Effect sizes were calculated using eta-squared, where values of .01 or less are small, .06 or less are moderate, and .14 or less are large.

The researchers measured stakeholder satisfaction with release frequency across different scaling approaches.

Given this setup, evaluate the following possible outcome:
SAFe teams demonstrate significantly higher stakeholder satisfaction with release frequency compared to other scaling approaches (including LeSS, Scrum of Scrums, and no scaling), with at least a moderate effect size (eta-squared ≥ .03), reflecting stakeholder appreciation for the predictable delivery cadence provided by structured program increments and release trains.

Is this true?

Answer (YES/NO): NO